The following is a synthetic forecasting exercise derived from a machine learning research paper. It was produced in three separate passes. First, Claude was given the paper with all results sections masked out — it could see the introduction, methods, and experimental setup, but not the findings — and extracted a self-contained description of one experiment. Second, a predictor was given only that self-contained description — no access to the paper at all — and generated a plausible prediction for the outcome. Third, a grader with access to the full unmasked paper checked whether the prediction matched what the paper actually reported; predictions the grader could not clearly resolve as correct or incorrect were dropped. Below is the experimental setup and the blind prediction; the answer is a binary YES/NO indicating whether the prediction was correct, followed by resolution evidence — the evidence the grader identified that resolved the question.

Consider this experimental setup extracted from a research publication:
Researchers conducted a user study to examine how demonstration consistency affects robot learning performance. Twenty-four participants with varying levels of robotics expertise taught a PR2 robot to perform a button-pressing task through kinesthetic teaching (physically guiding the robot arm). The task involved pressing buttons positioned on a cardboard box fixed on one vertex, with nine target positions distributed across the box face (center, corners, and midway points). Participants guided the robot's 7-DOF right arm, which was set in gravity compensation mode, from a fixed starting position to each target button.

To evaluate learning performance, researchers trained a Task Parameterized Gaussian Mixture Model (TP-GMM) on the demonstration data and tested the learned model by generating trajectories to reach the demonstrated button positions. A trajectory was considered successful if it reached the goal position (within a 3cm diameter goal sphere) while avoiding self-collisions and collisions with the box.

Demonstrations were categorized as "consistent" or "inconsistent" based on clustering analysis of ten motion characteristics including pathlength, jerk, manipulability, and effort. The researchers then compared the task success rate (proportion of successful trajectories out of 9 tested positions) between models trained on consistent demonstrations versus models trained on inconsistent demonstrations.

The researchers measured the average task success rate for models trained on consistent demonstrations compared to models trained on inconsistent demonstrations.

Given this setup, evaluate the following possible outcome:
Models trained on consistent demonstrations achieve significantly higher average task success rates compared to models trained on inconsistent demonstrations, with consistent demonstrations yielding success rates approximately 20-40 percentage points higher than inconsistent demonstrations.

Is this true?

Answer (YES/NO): NO